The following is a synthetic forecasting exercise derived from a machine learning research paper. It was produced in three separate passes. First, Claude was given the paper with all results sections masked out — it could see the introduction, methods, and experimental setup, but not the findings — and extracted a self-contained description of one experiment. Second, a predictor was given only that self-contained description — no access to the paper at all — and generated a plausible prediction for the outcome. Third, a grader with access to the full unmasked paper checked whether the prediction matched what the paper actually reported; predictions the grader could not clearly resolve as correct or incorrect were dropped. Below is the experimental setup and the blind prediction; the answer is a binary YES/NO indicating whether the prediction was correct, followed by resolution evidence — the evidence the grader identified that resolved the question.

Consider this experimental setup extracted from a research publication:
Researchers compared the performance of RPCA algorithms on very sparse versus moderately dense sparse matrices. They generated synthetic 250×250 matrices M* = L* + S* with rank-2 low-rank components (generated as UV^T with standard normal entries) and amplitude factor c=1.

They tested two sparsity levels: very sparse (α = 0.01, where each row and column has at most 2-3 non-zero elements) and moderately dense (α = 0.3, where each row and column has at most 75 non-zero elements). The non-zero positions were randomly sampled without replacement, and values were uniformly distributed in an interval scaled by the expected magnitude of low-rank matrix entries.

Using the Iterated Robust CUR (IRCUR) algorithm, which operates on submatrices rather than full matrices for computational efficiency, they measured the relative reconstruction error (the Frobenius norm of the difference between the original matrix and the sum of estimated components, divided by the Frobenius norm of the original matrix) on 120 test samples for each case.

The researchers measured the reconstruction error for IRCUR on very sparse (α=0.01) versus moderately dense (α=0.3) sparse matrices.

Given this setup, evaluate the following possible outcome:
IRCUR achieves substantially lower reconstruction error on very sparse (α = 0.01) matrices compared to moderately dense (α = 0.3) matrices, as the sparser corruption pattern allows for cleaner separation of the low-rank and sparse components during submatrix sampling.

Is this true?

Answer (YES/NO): NO